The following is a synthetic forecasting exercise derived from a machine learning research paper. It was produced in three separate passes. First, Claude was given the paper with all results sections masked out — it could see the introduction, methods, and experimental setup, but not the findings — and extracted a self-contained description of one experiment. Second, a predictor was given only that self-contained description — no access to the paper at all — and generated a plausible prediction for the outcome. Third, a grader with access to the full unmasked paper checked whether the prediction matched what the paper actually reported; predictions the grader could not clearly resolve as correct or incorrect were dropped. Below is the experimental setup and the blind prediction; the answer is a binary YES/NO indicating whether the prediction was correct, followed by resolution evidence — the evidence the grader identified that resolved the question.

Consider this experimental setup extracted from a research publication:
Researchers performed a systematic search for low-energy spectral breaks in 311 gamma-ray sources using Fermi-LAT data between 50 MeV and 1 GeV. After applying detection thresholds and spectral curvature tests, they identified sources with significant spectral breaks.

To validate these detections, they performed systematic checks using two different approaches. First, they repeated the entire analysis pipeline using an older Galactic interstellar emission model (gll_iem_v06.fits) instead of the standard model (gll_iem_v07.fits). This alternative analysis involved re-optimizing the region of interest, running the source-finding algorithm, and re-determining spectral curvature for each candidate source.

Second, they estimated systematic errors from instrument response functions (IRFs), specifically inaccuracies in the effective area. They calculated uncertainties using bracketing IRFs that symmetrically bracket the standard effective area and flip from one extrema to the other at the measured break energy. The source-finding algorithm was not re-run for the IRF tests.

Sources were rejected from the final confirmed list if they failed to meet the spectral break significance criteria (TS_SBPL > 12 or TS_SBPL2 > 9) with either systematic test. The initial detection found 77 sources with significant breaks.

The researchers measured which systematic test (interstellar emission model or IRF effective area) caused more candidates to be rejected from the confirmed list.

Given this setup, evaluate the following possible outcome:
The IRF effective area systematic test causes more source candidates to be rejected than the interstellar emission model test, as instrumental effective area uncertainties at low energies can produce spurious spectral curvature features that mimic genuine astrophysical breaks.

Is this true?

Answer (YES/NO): NO